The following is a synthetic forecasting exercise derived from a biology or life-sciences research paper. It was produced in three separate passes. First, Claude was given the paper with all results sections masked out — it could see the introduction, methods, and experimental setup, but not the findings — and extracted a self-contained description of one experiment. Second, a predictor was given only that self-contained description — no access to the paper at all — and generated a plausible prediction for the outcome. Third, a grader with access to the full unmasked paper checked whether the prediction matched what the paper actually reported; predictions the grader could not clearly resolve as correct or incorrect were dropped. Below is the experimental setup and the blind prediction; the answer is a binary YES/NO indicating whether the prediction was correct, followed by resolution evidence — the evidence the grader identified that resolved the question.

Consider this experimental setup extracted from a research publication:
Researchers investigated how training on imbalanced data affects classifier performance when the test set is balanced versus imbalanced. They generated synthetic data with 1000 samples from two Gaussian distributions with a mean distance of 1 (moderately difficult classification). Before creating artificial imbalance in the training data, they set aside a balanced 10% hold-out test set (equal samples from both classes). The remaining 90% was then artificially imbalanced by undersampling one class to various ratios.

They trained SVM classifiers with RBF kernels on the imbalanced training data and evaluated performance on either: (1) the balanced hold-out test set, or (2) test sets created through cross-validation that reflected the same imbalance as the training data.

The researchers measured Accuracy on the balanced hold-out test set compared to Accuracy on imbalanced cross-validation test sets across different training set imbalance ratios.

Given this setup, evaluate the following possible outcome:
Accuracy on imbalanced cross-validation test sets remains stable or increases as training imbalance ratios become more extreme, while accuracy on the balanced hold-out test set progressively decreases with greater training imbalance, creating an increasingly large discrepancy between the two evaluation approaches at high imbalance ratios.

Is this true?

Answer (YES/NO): YES